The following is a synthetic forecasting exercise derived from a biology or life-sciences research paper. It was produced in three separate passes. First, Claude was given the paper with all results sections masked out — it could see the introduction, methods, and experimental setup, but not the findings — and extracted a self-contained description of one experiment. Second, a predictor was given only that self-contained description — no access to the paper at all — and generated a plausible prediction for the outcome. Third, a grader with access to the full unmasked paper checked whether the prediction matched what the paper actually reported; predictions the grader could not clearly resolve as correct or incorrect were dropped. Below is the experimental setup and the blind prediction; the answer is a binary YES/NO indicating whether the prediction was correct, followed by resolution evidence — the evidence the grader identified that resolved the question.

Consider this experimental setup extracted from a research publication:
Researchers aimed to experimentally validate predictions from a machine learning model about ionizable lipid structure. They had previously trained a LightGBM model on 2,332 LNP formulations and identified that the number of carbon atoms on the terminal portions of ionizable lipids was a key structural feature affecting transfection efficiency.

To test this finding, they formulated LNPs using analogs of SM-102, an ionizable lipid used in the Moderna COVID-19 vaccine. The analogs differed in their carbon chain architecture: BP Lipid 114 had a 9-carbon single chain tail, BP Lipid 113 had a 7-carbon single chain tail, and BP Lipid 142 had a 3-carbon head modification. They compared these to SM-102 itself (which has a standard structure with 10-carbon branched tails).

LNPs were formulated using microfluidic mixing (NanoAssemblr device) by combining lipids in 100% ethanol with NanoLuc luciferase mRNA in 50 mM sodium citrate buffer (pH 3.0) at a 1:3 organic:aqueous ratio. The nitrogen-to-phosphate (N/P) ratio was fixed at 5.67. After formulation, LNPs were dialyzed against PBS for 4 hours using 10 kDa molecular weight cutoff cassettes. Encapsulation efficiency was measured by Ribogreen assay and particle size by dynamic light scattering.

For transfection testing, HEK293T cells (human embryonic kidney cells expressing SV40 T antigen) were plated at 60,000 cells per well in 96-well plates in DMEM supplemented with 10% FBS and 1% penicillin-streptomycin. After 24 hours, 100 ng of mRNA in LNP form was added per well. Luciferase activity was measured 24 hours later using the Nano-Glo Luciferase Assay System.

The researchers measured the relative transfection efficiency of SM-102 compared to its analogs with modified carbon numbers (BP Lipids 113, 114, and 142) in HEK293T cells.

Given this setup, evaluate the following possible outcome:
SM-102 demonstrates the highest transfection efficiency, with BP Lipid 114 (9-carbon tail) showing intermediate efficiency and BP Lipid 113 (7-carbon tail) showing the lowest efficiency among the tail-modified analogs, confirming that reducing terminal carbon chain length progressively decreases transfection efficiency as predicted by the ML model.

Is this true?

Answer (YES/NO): NO